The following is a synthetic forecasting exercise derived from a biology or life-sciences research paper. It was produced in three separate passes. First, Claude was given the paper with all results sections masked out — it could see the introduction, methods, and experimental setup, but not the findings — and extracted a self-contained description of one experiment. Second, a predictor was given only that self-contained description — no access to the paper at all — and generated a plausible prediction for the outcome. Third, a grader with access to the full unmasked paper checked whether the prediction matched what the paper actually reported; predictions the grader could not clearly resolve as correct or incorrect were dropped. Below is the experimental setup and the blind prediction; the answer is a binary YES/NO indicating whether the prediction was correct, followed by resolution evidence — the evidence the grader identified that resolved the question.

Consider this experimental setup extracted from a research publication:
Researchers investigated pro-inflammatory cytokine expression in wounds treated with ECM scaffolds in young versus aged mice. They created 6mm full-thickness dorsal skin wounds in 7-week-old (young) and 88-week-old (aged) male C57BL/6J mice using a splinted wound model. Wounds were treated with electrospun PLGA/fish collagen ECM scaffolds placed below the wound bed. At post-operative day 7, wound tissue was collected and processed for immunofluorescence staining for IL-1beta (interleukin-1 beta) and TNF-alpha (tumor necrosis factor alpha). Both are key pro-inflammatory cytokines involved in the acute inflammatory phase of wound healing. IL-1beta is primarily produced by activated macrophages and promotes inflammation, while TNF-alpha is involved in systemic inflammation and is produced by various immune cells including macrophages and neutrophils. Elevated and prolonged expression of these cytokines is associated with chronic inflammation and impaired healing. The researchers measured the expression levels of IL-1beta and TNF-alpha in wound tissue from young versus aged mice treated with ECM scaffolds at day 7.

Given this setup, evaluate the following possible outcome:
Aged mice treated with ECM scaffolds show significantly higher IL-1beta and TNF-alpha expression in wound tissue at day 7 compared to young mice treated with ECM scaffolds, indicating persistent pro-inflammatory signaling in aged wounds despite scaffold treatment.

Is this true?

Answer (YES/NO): YES